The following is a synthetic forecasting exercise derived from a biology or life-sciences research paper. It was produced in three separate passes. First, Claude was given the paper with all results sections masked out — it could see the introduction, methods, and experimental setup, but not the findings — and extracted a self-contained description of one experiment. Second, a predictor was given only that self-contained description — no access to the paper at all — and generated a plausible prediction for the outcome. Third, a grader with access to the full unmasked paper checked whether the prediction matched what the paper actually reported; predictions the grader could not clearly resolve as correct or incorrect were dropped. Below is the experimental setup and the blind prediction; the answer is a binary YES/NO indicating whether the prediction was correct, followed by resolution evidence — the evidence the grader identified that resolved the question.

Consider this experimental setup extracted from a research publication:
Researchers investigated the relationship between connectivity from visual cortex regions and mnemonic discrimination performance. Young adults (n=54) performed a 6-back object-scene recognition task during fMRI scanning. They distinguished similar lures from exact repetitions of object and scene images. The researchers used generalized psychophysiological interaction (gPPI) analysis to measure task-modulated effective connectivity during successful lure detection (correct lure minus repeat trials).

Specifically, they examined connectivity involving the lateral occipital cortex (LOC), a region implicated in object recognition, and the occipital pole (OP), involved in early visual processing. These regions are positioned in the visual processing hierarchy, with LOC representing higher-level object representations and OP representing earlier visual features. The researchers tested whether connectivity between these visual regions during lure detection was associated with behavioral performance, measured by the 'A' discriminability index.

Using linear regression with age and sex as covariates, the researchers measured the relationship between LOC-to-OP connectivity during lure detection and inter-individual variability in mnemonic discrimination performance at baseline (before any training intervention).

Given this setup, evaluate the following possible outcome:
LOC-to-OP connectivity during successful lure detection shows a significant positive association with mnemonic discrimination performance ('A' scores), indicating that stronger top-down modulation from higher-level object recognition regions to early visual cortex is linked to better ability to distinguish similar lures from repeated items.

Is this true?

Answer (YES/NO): NO